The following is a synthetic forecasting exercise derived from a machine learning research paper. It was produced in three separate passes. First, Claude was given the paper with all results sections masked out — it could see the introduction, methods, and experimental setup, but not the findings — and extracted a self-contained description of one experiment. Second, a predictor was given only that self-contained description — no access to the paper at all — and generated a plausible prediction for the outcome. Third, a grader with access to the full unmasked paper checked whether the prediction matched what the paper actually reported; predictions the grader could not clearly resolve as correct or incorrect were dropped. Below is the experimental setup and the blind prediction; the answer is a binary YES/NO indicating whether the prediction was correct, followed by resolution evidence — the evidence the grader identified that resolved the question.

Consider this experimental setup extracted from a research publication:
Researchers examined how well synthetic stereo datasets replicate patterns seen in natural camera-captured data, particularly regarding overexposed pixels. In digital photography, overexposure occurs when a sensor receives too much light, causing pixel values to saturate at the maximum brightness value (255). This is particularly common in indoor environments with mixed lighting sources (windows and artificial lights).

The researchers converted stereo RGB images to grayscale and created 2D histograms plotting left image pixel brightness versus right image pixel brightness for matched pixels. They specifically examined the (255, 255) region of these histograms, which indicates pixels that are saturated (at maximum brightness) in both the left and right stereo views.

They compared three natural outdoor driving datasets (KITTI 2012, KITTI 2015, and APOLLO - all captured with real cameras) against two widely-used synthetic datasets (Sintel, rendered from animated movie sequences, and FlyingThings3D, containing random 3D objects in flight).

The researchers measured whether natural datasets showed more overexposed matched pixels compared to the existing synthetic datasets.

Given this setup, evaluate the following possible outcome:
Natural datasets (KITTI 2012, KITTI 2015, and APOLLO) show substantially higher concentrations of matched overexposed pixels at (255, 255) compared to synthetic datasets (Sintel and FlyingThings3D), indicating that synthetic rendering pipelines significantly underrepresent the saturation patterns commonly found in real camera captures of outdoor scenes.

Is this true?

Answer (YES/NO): YES